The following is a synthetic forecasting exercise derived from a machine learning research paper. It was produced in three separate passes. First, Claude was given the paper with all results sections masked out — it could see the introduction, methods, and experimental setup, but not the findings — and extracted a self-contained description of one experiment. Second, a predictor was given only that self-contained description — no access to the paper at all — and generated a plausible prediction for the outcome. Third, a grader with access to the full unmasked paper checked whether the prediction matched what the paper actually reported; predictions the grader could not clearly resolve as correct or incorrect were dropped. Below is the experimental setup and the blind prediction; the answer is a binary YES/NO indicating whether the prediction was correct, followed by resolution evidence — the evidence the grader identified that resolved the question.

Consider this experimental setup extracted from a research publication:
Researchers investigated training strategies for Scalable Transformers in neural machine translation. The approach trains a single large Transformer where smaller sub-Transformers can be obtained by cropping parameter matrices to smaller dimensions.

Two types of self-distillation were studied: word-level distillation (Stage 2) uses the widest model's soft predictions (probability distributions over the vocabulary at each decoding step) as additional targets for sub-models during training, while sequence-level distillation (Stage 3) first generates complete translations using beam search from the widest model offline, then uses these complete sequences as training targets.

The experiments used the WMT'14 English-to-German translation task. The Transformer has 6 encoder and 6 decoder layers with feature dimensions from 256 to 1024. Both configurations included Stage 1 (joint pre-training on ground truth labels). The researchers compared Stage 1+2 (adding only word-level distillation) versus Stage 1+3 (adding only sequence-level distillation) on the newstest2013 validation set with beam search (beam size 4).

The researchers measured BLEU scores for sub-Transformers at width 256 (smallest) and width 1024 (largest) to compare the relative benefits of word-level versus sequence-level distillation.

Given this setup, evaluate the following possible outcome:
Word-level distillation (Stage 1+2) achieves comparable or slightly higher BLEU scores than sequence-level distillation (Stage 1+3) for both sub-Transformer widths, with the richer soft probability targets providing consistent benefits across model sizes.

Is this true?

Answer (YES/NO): NO